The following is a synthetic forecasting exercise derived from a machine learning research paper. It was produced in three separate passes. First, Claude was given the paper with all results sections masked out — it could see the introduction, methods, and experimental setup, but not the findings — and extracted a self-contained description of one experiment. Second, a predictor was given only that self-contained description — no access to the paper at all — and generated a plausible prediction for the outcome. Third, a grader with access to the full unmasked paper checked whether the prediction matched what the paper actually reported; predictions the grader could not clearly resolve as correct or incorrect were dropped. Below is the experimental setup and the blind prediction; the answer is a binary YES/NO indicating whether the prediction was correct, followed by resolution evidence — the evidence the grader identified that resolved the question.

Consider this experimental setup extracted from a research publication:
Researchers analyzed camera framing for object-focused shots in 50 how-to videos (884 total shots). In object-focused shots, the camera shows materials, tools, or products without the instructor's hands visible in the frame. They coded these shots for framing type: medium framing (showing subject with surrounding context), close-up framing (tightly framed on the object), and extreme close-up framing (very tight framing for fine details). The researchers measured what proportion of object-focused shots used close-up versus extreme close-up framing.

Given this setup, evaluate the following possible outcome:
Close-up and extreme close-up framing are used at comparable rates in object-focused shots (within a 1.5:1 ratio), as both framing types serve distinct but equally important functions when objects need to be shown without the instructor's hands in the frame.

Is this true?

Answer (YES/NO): NO